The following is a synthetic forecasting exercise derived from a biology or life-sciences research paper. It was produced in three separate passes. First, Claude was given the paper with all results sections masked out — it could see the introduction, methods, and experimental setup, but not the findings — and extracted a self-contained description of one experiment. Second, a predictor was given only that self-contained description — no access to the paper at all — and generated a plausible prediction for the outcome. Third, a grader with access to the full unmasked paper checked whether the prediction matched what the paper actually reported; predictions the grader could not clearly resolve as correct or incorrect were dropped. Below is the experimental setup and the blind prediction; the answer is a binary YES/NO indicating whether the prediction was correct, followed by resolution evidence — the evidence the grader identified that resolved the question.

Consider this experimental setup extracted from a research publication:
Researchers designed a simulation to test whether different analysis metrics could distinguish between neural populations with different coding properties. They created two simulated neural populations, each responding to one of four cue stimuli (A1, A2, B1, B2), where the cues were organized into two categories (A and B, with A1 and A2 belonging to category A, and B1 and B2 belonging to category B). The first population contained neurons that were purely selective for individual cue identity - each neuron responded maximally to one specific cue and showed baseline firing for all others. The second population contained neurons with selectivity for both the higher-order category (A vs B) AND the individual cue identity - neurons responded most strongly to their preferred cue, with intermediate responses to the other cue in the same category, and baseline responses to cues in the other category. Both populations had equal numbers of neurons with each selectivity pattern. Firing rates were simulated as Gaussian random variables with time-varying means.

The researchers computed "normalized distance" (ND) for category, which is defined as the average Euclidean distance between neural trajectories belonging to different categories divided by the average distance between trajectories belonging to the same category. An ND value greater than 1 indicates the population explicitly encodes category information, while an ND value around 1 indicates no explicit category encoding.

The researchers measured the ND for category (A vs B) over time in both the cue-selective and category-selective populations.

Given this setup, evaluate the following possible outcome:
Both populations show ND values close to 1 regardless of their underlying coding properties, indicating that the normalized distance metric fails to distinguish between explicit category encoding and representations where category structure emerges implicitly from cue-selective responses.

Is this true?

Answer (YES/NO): NO